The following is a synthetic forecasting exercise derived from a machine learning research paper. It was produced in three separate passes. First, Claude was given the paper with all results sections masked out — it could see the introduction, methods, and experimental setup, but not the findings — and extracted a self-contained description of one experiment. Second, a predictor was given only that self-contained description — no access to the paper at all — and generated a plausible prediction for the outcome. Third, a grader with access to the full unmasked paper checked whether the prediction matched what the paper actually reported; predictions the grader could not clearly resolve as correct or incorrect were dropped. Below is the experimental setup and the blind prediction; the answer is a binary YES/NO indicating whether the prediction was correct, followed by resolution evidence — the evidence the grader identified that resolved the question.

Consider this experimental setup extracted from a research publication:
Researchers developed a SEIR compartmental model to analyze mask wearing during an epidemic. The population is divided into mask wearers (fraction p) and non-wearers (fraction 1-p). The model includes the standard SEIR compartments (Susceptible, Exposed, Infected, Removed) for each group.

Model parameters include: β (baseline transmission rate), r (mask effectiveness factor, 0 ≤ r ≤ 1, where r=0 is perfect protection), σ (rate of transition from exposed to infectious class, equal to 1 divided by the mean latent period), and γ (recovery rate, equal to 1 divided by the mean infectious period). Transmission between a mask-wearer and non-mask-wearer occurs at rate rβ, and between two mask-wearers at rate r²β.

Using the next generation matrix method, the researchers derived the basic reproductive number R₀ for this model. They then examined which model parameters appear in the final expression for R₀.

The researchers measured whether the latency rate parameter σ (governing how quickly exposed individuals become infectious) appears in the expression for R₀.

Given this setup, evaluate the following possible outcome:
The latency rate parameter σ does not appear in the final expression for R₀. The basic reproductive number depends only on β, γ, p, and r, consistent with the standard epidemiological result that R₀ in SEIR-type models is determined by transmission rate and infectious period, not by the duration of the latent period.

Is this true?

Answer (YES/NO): YES